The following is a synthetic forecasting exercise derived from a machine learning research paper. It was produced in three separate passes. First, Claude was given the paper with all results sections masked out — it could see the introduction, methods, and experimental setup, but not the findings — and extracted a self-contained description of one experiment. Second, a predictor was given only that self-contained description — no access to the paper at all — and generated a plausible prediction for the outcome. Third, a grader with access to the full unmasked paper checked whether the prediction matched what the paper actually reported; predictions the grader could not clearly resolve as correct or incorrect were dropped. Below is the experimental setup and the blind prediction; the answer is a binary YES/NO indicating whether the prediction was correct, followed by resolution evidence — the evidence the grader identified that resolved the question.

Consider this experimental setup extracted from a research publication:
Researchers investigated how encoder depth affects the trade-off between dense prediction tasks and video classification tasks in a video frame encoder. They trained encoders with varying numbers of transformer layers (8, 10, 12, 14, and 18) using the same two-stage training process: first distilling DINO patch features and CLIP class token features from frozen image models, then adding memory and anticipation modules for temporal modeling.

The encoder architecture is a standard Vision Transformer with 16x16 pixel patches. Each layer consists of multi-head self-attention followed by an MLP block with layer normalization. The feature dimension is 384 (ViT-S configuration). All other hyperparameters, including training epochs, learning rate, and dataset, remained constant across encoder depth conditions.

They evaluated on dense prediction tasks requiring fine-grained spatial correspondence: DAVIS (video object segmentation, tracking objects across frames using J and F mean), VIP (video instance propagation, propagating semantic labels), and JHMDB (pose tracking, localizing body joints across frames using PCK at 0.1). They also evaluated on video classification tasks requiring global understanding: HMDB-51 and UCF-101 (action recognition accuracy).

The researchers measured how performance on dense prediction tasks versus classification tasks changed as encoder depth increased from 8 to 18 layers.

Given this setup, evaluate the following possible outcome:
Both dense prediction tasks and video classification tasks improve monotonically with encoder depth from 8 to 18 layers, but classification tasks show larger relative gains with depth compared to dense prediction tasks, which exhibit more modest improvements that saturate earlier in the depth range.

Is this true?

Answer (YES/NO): NO